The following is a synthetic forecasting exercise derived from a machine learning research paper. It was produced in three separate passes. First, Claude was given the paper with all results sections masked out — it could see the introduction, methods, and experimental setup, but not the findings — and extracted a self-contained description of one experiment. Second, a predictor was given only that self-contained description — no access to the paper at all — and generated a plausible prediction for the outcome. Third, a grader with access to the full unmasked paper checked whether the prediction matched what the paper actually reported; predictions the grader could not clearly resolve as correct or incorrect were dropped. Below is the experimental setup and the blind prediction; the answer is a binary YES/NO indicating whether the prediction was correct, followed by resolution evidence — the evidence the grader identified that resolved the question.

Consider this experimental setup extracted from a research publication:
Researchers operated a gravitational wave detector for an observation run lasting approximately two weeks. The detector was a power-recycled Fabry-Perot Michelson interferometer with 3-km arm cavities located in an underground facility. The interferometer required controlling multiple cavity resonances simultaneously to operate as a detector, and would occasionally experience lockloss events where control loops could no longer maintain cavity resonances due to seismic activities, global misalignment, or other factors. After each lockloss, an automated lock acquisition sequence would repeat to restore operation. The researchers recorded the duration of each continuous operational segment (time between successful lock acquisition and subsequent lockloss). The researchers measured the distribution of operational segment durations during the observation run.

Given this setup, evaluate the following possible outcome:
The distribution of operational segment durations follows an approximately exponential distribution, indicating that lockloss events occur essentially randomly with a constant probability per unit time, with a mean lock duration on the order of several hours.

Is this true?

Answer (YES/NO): NO